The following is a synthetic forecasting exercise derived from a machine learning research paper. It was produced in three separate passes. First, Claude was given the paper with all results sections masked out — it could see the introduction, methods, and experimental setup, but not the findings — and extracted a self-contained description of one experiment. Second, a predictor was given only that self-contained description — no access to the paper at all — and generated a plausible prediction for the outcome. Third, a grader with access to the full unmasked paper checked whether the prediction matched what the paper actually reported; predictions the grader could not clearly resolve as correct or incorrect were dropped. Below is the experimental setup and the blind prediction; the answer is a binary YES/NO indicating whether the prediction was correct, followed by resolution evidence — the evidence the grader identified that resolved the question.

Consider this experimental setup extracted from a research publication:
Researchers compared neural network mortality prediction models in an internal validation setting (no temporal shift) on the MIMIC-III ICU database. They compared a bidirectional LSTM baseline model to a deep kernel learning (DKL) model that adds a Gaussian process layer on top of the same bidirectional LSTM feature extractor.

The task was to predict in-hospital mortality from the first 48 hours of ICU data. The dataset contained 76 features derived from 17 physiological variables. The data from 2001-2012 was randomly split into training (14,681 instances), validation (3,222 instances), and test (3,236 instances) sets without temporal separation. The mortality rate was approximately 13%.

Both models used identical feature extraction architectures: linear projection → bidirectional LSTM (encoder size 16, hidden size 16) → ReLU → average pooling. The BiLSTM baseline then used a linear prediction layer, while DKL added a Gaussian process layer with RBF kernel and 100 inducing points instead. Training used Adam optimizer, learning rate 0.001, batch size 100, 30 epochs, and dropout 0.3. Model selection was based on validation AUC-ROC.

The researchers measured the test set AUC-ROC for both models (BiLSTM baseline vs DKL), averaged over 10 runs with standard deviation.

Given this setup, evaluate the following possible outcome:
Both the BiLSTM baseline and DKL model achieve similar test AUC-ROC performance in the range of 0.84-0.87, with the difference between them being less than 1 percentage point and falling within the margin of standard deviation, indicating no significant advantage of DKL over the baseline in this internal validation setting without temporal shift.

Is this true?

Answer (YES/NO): YES